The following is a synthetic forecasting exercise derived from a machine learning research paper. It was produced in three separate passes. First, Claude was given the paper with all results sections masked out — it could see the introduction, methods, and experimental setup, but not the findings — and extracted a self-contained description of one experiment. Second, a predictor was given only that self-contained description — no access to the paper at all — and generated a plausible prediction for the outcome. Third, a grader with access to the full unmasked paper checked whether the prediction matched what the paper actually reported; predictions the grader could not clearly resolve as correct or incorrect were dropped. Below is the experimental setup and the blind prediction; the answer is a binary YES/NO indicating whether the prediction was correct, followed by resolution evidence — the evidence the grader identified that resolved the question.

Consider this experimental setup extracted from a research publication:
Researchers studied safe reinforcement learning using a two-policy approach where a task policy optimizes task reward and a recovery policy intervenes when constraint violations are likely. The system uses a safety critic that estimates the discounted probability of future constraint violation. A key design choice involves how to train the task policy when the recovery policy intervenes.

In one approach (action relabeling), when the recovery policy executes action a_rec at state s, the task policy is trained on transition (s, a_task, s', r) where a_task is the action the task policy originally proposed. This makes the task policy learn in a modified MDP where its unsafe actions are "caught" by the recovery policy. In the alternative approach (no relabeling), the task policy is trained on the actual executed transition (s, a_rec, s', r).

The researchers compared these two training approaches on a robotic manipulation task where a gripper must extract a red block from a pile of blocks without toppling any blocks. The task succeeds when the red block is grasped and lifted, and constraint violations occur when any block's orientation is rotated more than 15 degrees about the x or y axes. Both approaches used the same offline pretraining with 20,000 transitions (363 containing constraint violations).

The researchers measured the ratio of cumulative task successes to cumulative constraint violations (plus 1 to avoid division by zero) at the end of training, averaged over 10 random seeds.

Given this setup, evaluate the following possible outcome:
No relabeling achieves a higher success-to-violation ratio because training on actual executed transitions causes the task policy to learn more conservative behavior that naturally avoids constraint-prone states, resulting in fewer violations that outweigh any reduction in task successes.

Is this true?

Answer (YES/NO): NO